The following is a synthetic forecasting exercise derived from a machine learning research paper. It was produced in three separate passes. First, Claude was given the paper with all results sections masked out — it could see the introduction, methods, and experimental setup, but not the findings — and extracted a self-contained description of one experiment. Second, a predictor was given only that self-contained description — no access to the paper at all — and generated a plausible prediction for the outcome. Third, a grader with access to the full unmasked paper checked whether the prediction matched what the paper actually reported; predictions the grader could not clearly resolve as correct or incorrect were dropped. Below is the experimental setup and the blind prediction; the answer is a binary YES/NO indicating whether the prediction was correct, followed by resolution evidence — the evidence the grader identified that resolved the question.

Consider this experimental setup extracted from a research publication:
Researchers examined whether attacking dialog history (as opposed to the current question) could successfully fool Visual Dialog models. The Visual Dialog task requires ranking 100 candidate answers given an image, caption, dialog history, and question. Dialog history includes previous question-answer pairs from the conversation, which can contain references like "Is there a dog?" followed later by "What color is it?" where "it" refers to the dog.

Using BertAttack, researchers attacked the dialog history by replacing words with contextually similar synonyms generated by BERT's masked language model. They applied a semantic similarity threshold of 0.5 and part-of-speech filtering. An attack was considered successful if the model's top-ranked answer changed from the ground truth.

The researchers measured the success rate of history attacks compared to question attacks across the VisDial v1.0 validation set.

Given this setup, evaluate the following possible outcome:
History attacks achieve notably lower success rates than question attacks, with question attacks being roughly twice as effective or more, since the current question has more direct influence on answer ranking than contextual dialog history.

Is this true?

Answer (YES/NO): YES